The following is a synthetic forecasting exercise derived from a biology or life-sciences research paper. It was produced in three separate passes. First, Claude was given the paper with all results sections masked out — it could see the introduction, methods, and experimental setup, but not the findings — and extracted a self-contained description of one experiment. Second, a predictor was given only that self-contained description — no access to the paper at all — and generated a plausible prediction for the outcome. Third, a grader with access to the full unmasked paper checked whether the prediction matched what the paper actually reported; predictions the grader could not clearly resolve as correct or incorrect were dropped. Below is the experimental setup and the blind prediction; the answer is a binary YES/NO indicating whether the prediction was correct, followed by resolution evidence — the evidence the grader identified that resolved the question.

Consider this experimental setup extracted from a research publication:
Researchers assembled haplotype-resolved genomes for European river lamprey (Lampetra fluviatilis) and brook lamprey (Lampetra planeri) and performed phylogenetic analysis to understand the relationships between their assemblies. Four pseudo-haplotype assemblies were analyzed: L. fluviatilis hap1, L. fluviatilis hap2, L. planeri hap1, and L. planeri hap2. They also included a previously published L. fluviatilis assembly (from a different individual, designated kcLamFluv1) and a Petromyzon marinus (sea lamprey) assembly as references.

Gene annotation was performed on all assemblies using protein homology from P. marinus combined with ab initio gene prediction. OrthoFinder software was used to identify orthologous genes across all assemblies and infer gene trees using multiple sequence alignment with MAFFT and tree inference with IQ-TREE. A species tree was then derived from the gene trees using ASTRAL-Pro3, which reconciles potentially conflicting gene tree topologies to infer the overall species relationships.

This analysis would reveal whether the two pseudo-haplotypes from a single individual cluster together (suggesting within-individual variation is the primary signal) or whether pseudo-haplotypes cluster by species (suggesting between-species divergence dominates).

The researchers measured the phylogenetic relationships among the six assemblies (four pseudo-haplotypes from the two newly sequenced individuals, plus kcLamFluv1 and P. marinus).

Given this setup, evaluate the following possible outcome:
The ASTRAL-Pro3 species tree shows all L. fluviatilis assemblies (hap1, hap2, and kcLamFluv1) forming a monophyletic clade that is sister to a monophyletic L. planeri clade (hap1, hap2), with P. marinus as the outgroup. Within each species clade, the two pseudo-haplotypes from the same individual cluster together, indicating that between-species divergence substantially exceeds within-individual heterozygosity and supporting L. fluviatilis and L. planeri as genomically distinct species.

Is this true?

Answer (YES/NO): NO